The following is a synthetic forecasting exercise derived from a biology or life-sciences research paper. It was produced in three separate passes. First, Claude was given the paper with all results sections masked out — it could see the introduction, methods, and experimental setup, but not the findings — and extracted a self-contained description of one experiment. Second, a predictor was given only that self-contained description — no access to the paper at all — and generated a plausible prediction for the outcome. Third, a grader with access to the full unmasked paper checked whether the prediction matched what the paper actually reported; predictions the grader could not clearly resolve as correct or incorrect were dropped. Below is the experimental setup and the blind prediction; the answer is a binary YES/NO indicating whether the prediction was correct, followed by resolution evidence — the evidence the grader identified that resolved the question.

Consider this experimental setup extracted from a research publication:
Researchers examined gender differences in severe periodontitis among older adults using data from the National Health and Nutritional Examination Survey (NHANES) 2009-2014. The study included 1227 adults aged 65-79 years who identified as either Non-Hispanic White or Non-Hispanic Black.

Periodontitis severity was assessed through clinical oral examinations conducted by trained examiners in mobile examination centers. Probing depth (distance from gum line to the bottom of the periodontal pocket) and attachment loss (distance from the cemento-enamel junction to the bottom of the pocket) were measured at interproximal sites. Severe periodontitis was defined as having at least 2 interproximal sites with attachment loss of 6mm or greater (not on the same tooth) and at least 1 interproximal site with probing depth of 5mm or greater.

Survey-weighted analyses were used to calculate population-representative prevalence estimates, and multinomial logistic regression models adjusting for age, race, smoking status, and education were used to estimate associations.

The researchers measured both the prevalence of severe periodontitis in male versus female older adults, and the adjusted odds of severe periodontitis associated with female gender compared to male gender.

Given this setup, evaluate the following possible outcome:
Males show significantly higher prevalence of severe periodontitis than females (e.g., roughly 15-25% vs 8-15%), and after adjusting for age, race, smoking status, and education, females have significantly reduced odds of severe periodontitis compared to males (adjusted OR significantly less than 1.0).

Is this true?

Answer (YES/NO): NO